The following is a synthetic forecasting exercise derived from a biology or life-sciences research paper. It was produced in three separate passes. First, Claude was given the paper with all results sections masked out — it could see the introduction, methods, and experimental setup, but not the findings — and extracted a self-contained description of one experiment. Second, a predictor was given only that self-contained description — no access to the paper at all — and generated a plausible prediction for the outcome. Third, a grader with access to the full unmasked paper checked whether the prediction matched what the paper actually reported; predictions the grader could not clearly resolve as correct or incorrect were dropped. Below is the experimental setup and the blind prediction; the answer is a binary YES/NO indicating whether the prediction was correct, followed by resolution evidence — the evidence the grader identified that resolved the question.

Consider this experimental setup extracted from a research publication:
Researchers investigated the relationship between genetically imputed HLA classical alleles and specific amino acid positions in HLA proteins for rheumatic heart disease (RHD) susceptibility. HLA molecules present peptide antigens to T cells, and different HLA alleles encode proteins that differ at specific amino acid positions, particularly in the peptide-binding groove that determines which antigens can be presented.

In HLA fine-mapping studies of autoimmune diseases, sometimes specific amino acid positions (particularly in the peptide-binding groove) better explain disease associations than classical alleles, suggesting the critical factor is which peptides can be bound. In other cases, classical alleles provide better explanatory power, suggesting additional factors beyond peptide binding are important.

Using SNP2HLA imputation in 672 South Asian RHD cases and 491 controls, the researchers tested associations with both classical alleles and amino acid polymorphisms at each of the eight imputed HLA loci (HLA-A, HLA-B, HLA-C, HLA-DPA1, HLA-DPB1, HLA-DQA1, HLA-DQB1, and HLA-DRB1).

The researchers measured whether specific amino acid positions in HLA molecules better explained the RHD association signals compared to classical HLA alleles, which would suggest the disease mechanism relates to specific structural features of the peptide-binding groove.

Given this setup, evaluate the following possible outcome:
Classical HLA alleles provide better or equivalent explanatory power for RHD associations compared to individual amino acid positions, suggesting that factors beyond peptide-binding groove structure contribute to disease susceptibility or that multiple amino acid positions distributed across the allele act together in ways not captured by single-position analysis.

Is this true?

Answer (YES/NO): NO